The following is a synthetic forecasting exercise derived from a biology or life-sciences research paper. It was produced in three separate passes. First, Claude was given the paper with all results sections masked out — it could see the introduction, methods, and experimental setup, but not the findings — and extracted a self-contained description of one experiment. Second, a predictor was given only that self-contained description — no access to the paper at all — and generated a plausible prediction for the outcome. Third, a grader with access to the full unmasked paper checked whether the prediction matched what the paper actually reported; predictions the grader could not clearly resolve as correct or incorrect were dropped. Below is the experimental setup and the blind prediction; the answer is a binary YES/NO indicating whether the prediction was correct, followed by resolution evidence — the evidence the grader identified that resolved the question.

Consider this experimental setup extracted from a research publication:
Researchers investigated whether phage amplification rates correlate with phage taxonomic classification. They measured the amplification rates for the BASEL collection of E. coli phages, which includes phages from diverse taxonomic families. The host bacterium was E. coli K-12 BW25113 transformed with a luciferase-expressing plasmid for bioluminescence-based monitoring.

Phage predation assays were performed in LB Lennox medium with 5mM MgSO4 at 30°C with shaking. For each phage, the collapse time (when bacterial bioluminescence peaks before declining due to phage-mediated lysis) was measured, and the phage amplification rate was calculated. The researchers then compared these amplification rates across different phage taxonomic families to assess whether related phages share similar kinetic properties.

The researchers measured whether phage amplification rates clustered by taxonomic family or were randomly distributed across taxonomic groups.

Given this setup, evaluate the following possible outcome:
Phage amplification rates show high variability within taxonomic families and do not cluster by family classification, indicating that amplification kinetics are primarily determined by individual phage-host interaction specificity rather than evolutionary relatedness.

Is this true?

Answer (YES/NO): NO